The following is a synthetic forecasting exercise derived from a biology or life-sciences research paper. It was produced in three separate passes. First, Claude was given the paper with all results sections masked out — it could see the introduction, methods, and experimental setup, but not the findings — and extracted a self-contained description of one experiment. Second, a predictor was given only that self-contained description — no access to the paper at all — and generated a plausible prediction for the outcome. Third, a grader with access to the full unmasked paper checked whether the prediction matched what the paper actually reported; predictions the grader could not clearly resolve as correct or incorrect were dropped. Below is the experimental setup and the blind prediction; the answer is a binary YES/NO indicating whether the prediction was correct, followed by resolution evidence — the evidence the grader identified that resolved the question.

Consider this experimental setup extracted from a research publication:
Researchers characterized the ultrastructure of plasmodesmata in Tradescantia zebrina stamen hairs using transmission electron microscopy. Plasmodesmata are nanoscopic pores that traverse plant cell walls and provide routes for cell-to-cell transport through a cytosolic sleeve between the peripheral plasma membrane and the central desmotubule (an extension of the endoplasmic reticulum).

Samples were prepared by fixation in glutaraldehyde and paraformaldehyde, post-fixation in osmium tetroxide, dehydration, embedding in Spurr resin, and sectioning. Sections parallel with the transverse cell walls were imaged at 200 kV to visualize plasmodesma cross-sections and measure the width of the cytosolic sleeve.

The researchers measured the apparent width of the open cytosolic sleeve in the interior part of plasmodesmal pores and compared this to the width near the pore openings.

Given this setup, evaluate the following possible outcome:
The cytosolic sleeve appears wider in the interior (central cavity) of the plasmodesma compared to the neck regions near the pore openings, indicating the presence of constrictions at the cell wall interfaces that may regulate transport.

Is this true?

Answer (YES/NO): YES